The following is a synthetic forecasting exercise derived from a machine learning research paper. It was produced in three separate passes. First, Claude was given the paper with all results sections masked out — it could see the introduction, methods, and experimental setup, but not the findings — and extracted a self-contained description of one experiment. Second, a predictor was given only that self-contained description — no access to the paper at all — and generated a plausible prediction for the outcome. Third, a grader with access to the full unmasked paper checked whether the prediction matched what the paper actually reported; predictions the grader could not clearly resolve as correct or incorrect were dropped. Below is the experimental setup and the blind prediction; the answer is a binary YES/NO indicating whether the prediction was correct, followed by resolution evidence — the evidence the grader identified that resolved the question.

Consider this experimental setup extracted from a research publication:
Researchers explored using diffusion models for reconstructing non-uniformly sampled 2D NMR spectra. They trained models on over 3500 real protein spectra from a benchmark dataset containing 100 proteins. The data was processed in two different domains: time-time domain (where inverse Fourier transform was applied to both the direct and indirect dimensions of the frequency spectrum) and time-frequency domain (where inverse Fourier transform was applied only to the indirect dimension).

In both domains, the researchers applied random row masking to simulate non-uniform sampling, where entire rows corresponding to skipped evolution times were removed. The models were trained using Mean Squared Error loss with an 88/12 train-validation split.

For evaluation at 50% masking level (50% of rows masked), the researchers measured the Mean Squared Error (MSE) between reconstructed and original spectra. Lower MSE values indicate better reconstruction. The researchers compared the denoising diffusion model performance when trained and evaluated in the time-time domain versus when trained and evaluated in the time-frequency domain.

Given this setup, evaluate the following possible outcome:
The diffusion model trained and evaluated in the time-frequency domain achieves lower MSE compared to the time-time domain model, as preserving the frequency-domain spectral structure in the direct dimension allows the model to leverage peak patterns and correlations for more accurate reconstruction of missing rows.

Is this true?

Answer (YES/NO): YES